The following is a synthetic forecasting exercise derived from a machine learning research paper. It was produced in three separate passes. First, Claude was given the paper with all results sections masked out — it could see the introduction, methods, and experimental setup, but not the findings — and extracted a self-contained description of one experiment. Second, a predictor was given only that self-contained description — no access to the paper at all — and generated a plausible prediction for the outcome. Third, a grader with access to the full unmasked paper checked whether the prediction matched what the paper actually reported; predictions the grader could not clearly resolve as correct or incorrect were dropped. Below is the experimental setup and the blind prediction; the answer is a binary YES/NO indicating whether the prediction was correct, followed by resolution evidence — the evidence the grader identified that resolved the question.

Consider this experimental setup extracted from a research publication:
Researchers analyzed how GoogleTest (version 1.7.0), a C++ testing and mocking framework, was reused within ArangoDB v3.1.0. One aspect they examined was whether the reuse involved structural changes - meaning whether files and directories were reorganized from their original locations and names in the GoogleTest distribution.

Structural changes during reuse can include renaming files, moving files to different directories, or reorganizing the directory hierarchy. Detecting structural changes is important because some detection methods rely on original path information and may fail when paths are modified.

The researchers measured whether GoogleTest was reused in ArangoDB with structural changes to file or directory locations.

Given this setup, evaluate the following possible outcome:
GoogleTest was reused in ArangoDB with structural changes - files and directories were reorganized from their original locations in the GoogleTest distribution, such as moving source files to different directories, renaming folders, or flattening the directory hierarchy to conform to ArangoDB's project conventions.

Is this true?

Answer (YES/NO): YES